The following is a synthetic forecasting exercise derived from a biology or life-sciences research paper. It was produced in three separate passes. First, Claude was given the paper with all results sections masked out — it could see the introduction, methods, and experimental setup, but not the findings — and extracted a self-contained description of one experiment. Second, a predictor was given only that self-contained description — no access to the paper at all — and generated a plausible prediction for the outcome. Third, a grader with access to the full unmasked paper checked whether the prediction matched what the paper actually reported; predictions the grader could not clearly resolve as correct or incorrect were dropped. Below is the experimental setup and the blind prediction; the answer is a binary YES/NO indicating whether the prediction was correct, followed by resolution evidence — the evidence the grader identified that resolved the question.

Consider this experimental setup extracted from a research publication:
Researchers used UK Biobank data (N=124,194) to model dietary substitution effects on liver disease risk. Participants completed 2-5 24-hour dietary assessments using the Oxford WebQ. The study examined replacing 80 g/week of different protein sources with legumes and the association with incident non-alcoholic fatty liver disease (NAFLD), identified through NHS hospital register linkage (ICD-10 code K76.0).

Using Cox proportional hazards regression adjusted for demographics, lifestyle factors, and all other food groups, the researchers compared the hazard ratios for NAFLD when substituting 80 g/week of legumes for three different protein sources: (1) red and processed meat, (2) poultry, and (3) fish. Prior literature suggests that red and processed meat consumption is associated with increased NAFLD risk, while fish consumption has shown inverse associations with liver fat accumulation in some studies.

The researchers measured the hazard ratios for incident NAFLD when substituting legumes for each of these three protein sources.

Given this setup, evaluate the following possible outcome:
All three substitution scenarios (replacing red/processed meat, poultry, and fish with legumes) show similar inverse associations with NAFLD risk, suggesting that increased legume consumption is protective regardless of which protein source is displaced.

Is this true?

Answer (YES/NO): NO